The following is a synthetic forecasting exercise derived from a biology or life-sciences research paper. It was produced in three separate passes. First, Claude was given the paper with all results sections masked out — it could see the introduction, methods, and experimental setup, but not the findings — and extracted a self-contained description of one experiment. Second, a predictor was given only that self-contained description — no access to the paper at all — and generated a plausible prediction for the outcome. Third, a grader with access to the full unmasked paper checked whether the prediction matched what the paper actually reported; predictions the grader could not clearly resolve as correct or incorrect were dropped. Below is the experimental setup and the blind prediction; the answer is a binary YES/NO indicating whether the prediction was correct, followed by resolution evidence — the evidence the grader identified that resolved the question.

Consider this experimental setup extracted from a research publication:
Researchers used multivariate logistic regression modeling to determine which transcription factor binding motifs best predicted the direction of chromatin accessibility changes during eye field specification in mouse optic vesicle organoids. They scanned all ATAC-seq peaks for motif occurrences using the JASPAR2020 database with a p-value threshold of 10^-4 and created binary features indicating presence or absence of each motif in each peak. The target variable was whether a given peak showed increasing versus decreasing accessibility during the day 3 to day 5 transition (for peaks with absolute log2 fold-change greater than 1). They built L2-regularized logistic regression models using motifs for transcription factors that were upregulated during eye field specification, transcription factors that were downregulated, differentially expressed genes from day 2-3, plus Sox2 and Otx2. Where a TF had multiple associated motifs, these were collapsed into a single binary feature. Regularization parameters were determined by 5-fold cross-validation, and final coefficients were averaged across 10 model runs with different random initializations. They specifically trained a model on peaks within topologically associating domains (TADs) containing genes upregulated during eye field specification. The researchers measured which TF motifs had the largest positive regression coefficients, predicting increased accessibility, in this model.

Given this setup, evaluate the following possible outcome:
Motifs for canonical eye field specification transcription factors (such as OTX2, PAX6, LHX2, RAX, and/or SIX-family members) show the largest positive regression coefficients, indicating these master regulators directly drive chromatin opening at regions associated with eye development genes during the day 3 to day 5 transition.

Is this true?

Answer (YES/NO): YES